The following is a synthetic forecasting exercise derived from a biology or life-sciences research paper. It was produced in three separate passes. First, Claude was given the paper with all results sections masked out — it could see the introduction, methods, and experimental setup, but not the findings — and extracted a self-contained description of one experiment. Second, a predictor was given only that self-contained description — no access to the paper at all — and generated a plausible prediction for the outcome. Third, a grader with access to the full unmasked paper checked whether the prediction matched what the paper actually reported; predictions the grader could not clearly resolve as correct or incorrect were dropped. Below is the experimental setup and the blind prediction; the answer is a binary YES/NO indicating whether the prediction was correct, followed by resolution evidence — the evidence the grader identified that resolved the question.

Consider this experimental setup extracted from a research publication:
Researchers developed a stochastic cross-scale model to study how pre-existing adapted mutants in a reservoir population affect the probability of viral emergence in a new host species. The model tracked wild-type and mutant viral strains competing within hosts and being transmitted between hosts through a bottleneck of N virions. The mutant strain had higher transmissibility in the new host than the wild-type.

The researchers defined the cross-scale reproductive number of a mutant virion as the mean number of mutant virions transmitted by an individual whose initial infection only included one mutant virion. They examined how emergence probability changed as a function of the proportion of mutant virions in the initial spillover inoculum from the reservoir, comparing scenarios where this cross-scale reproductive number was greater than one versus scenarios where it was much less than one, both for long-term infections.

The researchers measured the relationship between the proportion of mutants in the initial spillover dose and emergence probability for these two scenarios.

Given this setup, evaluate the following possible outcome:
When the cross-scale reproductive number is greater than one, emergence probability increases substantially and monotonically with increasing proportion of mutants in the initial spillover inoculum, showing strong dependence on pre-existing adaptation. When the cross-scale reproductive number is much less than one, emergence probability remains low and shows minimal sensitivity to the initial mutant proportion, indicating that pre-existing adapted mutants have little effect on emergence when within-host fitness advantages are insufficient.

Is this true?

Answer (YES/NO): NO